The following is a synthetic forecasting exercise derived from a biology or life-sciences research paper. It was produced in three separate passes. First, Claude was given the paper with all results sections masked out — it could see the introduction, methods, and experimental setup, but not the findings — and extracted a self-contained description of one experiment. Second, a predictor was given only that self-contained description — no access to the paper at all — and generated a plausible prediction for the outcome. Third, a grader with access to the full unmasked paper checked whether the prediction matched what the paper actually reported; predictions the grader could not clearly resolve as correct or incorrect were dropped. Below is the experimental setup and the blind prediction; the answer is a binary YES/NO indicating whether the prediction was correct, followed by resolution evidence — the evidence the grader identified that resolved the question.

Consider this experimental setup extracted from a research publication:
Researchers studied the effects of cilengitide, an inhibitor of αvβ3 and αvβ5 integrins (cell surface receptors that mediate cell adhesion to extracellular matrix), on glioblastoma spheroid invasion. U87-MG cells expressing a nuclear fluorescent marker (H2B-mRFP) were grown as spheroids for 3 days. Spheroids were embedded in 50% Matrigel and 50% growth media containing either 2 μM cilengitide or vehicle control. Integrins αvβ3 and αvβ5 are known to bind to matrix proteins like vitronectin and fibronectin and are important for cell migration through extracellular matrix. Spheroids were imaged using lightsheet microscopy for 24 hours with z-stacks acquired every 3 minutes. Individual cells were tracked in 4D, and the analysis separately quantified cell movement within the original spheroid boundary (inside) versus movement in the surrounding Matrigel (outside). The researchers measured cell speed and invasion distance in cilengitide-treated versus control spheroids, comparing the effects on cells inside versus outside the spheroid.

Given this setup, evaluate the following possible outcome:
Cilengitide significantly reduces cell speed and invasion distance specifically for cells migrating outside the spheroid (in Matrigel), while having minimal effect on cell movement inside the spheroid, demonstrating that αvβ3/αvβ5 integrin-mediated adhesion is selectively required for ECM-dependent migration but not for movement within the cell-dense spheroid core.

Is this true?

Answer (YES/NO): NO